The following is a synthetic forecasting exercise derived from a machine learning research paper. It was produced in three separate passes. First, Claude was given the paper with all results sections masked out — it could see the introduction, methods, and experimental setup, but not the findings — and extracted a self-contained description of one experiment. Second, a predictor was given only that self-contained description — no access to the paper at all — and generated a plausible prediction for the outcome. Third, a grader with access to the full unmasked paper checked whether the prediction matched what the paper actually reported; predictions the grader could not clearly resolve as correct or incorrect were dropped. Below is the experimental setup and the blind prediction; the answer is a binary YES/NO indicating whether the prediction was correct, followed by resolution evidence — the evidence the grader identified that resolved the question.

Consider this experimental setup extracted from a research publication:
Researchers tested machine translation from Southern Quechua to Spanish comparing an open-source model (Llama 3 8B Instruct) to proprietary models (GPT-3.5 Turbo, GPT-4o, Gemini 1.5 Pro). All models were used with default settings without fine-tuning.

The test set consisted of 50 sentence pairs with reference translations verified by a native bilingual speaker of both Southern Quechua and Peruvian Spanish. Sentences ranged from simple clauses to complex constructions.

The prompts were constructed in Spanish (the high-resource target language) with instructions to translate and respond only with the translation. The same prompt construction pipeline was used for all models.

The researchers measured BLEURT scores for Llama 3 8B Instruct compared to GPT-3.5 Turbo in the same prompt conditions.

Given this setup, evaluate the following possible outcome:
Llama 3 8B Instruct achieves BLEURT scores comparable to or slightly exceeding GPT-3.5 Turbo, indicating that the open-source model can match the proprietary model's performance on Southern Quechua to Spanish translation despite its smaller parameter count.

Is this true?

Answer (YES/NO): NO